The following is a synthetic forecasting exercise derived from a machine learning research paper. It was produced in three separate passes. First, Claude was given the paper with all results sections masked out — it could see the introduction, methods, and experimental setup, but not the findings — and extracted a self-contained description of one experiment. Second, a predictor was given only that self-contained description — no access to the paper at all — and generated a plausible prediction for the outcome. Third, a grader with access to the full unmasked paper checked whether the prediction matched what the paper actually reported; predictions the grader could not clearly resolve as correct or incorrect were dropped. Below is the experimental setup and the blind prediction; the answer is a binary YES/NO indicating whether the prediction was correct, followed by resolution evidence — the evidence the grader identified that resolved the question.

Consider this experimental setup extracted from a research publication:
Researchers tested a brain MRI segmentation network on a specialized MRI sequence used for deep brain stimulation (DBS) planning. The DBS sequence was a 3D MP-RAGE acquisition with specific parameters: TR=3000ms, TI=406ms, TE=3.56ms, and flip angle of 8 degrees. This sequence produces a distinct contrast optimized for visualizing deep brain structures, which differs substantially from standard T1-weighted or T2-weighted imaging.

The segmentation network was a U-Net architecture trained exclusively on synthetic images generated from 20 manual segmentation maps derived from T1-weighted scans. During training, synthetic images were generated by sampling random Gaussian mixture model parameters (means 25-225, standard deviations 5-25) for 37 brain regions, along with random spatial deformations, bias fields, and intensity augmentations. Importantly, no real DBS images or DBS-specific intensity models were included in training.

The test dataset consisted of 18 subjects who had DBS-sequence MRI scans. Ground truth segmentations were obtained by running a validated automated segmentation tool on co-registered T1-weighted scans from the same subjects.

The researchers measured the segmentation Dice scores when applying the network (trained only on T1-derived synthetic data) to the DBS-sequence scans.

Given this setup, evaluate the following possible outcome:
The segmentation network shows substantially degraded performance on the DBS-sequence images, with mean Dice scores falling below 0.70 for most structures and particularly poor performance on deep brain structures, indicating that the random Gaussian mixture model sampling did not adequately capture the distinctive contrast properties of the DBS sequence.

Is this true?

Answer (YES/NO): NO